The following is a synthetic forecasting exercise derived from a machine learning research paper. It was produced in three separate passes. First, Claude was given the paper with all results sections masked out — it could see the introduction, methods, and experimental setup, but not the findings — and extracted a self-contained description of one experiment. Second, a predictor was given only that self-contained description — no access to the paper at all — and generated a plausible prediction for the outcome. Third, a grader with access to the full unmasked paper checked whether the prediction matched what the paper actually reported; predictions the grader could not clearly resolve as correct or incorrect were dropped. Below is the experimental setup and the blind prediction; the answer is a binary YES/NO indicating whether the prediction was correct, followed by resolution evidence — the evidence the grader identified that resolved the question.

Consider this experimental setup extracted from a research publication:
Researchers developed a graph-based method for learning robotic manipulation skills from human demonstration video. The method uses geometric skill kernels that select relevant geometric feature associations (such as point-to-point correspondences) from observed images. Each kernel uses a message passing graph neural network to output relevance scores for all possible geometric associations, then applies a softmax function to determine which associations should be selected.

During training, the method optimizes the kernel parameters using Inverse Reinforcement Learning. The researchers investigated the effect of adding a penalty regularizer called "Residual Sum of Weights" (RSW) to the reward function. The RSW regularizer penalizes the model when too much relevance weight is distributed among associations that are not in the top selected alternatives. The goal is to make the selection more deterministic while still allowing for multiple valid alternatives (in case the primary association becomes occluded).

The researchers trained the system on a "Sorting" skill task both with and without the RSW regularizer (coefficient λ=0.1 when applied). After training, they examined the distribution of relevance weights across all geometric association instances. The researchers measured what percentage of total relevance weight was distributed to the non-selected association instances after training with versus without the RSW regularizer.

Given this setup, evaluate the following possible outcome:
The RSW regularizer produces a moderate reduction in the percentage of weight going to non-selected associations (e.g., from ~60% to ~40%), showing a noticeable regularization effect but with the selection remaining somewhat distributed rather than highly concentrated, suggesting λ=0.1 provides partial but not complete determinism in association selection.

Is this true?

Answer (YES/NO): NO